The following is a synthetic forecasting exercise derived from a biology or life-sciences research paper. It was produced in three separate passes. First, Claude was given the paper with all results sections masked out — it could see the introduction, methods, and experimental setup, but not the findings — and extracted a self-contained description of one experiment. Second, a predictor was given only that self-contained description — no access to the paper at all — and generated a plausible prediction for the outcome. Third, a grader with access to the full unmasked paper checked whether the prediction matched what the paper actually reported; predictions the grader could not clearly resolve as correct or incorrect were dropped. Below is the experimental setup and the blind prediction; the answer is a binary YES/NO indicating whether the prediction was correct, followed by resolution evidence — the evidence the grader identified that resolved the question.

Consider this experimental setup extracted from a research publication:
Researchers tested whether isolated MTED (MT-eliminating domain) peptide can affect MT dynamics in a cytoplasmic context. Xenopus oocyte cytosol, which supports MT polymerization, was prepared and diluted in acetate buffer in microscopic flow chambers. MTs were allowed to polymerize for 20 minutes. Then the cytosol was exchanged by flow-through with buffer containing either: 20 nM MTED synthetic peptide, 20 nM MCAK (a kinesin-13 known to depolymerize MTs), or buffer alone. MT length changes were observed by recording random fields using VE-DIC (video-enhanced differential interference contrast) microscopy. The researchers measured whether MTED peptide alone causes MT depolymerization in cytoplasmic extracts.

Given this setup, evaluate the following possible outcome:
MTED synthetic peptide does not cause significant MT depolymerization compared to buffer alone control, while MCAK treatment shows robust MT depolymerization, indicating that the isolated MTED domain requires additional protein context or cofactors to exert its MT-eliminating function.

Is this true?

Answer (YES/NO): YES